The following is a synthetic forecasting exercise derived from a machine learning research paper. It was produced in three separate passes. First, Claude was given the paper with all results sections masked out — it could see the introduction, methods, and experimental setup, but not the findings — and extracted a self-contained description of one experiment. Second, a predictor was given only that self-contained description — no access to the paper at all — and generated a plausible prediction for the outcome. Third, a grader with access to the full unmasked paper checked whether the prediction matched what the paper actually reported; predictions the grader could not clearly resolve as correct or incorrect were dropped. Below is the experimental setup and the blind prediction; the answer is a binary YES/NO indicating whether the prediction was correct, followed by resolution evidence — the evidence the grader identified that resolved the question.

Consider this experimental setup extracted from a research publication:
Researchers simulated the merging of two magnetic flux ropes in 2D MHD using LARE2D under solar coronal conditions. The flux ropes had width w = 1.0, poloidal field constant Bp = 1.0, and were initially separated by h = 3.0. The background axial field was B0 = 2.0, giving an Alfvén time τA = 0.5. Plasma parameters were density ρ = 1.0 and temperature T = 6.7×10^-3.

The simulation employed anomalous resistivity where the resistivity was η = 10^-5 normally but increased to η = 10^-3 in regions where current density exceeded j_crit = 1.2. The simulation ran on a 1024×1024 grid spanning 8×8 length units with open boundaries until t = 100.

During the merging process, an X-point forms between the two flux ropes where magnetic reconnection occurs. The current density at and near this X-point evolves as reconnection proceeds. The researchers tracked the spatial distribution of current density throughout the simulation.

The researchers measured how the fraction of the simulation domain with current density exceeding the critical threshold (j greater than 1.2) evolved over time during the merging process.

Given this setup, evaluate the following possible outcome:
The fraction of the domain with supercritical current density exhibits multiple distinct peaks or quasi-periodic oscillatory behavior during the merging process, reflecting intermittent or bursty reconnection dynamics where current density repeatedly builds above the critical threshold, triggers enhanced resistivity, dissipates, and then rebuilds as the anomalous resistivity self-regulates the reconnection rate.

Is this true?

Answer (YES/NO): YES